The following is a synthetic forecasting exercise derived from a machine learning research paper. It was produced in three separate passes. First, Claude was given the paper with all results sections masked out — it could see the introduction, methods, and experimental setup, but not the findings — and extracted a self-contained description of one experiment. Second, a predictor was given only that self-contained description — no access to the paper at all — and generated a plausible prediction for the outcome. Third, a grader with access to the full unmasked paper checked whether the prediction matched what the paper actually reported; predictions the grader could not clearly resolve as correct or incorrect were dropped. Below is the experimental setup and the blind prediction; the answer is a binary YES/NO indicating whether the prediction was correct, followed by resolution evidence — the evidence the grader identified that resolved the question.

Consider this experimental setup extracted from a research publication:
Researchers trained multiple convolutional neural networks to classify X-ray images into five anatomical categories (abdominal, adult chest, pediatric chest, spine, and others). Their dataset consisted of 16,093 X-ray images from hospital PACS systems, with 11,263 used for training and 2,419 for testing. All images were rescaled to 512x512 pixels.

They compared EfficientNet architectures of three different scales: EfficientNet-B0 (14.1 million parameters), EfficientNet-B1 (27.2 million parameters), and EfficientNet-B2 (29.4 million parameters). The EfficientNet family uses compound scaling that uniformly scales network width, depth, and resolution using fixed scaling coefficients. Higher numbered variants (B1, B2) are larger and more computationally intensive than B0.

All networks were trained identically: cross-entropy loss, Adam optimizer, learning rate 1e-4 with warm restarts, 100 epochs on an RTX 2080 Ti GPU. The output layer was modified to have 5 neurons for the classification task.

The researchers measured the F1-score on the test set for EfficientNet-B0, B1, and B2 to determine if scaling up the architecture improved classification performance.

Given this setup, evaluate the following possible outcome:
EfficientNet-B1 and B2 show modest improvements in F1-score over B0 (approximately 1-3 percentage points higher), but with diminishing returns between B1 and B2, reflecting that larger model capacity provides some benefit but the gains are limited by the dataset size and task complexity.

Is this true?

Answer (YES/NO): NO